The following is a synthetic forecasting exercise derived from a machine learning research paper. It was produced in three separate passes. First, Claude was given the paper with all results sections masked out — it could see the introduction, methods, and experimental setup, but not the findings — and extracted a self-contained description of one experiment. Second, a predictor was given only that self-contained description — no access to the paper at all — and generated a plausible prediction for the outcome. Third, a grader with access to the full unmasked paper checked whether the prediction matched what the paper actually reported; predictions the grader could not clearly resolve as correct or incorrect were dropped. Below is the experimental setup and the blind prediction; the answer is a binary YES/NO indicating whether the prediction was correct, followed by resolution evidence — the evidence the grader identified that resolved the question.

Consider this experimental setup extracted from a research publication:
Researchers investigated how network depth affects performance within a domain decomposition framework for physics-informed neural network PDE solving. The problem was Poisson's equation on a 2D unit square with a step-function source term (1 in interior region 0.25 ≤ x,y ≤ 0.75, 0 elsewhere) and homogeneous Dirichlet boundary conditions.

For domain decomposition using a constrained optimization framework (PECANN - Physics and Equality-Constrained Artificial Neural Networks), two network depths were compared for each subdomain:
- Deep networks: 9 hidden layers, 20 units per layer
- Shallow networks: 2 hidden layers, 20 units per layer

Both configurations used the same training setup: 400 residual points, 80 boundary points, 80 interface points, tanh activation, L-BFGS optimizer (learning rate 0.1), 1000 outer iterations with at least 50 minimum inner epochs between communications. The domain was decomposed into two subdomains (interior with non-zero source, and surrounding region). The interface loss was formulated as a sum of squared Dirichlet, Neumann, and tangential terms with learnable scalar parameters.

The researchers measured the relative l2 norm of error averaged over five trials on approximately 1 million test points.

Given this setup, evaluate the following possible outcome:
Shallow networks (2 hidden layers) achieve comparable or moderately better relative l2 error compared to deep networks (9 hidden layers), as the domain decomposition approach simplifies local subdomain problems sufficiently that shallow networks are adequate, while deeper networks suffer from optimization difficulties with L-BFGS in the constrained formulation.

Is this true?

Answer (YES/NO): YES